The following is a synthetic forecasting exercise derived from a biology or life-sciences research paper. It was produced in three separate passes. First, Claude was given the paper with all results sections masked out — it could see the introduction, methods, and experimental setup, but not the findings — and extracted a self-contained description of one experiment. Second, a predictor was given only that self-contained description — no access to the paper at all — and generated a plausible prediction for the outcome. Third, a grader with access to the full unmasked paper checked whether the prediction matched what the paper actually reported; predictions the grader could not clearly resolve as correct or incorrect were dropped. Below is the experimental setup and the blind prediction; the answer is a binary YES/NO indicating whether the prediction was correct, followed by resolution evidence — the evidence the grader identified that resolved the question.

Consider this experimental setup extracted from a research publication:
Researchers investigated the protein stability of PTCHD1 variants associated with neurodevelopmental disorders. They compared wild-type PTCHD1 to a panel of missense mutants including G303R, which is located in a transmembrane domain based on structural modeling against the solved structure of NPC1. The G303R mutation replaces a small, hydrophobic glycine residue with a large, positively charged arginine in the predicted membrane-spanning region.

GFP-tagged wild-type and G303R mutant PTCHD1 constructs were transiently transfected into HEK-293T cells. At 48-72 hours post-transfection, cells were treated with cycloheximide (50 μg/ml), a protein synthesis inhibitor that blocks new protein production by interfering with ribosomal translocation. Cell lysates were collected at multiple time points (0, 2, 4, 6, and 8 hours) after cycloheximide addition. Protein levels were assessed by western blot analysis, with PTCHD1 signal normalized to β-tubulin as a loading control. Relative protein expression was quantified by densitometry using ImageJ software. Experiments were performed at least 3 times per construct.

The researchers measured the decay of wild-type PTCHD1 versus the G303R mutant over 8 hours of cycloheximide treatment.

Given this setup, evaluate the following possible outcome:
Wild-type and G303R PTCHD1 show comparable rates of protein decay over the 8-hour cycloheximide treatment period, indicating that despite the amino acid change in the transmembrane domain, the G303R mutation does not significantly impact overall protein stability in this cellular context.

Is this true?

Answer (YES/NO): YES